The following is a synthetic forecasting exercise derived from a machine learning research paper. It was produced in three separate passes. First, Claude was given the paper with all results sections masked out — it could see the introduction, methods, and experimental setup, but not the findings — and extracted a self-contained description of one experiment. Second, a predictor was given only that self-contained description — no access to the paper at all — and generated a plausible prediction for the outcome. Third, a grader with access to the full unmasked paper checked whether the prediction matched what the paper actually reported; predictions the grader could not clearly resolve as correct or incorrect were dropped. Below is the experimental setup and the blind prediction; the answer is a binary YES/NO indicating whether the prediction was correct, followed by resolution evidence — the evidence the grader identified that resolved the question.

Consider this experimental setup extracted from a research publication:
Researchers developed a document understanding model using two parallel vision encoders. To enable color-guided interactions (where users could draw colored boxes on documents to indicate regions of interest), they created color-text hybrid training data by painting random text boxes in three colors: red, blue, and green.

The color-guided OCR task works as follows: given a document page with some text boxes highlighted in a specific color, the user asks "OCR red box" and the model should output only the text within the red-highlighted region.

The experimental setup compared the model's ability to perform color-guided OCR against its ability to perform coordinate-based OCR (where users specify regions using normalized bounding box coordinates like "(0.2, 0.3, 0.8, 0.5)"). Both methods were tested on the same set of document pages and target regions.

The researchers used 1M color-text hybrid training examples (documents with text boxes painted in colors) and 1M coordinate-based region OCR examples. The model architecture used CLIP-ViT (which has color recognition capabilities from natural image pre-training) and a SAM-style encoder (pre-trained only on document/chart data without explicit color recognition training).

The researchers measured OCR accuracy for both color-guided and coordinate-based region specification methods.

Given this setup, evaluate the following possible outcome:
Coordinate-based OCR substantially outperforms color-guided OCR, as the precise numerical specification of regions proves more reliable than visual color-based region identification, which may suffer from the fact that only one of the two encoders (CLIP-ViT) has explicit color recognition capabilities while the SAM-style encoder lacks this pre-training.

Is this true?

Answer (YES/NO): NO